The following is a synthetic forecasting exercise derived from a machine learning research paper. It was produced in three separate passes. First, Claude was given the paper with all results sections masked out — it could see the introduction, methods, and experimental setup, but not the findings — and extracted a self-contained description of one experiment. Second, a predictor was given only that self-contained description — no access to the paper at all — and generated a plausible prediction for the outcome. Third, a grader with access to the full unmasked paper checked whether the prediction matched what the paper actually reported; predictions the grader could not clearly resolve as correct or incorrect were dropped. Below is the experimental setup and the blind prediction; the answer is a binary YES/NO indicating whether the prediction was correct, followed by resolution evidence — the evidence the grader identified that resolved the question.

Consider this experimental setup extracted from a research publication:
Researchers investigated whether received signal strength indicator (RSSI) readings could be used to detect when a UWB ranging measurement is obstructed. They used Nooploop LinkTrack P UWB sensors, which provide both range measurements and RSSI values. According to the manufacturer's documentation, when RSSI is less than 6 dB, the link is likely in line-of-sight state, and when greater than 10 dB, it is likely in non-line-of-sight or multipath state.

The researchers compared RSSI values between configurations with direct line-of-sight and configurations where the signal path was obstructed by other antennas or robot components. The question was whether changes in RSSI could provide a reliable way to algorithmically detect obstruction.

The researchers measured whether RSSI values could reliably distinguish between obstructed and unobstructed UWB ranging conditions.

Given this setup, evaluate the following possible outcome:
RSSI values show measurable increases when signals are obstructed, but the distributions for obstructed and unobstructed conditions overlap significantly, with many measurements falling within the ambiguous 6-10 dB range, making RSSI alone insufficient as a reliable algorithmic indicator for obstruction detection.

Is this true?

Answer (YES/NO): NO